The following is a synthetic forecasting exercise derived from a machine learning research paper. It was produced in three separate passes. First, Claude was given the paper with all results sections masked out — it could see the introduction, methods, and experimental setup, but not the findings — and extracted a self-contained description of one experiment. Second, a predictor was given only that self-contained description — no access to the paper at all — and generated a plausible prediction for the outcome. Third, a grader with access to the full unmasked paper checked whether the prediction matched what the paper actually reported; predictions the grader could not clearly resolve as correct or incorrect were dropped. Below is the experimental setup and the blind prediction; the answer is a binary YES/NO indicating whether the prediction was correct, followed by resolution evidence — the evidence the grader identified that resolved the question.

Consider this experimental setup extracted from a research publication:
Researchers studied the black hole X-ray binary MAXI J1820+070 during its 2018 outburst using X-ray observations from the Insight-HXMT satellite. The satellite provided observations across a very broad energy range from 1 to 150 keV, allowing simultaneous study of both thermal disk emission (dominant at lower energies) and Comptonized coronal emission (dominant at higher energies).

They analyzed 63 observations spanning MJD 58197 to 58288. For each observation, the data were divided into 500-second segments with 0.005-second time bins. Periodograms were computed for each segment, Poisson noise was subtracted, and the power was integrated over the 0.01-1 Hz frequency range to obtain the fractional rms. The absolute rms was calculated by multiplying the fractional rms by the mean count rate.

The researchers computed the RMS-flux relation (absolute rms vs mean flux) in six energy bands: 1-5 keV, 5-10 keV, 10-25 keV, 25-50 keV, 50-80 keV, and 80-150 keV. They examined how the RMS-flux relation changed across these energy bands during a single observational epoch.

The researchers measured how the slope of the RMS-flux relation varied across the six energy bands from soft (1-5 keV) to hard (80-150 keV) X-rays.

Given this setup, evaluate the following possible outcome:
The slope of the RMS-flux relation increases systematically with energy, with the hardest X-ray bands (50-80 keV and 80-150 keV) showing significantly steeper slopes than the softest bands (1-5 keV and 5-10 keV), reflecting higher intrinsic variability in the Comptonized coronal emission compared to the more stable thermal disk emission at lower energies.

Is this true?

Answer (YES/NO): NO